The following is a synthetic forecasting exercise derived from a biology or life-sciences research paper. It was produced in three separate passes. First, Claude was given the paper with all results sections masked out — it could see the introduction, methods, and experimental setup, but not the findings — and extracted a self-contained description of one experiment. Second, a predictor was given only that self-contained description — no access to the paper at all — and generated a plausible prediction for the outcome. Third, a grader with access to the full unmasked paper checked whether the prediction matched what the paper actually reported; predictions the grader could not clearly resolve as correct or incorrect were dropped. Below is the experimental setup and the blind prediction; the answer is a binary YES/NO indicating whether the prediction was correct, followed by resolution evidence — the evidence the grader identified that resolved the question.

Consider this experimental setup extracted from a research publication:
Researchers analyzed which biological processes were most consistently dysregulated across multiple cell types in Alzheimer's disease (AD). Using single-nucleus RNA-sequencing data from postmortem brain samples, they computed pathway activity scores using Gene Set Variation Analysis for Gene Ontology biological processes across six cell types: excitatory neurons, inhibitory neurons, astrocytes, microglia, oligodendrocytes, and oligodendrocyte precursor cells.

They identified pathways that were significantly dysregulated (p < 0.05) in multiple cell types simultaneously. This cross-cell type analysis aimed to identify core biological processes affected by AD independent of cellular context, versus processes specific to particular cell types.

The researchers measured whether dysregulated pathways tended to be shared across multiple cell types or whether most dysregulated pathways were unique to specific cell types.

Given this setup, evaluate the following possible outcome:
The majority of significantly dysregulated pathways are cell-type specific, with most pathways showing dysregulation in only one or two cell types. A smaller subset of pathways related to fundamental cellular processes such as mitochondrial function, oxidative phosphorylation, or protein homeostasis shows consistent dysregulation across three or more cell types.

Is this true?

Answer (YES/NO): NO